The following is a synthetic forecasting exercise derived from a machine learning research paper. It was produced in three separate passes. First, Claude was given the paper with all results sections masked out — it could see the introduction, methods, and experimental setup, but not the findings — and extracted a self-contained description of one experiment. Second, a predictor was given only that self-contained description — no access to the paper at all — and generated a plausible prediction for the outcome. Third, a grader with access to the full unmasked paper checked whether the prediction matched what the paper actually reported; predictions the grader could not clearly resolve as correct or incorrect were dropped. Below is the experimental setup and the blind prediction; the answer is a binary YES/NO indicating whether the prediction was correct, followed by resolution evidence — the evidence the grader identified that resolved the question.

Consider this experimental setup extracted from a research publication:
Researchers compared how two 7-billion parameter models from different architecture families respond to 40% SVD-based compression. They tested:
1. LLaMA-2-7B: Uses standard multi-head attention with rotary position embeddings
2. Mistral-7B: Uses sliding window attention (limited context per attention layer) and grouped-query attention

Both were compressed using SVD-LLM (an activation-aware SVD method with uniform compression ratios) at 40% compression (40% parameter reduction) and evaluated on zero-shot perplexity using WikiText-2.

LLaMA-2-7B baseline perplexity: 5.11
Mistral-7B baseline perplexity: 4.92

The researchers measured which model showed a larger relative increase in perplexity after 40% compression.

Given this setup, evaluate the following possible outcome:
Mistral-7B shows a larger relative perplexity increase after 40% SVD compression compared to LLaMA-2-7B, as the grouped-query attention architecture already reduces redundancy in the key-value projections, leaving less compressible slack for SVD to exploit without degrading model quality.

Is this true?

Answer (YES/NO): YES